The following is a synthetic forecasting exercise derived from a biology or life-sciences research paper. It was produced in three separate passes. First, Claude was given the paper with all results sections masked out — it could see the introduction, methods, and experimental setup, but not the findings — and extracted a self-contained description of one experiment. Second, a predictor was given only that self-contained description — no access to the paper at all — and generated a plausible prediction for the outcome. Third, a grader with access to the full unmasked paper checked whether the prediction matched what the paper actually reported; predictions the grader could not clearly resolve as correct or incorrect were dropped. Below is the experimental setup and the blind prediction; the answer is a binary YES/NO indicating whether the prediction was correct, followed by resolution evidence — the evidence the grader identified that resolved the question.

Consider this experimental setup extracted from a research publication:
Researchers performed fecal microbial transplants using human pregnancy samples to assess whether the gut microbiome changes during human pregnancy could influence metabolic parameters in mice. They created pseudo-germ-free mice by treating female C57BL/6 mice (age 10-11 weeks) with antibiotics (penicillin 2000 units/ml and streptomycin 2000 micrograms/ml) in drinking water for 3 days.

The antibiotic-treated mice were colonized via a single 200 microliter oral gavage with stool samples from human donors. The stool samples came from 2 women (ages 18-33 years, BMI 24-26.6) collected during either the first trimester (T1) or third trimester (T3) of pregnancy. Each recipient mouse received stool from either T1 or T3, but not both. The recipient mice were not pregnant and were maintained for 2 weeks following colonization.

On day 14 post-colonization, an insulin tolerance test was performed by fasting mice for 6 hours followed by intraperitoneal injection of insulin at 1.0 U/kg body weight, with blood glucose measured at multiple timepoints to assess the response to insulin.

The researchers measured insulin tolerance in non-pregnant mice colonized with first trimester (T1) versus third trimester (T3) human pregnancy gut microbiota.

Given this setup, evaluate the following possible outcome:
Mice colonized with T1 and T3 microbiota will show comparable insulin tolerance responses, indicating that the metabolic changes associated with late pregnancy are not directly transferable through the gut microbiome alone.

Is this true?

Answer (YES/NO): NO